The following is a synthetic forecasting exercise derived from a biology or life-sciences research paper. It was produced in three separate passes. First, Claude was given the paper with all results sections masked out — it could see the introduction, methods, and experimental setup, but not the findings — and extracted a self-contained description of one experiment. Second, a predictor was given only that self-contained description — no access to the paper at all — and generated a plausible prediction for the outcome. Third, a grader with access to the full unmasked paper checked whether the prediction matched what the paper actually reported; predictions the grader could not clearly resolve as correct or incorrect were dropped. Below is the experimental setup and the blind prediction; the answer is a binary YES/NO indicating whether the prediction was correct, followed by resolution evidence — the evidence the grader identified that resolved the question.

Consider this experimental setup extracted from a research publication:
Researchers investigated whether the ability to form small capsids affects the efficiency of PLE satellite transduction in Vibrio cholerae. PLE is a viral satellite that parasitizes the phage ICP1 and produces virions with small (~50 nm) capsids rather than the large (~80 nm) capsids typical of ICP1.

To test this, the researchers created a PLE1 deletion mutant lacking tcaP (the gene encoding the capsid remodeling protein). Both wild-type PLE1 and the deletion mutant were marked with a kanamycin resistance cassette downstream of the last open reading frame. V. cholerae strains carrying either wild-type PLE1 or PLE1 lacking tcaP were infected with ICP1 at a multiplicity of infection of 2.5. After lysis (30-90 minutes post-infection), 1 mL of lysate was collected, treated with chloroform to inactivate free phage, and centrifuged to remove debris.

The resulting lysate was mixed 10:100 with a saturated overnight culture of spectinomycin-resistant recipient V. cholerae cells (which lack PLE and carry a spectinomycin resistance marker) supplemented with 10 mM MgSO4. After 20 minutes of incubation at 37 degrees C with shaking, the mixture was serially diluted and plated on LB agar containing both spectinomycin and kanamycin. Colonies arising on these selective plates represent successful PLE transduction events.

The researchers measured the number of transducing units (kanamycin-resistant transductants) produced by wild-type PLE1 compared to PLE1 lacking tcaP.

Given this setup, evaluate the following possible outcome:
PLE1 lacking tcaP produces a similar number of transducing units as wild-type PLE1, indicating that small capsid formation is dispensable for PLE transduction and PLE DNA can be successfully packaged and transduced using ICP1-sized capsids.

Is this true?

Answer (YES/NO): NO